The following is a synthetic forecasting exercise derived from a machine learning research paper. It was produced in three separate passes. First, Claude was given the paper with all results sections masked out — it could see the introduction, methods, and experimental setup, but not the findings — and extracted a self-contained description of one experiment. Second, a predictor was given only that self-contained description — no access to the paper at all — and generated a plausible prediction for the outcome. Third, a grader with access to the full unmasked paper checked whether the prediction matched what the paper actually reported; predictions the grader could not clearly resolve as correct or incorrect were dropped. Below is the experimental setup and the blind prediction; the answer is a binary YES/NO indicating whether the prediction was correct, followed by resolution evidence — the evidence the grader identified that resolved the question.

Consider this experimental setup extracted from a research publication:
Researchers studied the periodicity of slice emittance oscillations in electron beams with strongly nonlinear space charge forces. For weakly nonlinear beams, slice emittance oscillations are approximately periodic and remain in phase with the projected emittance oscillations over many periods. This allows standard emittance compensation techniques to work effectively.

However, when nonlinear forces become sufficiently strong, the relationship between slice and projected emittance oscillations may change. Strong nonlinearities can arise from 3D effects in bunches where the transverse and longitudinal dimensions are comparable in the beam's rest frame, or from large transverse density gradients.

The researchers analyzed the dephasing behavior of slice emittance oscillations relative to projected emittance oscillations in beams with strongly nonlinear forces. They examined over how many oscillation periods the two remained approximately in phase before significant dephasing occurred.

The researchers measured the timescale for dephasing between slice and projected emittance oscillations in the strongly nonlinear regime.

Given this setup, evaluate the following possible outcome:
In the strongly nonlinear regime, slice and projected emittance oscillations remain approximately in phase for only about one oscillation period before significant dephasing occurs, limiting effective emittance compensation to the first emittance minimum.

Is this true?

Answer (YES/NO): NO